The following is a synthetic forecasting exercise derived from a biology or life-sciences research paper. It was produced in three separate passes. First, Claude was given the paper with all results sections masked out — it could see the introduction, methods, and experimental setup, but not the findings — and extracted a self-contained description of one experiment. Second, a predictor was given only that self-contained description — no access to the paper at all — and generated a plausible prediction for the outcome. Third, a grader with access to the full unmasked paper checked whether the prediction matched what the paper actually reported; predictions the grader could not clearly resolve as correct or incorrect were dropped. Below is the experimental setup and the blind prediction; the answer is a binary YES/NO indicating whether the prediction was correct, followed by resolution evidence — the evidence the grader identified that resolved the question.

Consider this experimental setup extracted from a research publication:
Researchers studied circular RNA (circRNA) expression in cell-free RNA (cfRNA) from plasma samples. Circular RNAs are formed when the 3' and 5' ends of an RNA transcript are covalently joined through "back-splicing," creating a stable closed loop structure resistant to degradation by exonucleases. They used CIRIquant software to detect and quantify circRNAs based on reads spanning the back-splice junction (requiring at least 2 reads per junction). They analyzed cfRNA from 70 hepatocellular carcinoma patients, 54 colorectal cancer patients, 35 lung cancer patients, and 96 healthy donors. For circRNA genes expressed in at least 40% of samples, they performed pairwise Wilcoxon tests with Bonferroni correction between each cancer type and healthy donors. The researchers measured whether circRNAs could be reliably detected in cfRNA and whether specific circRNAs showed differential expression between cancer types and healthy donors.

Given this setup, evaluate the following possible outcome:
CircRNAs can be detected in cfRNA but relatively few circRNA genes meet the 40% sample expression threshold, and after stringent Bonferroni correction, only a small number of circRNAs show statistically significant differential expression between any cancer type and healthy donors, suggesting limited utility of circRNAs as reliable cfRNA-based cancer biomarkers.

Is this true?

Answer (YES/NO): YES